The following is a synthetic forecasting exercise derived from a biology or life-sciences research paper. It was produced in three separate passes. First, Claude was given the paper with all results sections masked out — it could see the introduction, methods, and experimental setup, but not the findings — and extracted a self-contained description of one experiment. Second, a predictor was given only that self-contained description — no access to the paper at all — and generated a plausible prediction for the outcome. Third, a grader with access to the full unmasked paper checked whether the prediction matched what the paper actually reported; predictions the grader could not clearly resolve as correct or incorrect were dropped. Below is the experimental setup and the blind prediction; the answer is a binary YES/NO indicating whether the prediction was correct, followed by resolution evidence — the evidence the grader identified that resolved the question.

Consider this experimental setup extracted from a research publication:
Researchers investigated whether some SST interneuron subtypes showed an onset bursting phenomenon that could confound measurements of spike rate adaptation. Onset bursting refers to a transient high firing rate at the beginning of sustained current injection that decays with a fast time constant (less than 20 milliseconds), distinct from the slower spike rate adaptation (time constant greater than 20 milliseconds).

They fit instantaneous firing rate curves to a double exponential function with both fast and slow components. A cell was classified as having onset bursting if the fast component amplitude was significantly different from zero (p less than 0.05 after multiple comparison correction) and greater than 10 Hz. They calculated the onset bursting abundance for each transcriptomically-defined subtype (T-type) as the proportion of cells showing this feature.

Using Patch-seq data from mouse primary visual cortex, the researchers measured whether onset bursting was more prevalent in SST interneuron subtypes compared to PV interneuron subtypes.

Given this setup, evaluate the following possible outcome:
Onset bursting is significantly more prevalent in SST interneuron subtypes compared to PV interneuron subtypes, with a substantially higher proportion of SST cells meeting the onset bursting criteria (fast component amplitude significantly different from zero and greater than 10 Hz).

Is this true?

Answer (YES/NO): YES